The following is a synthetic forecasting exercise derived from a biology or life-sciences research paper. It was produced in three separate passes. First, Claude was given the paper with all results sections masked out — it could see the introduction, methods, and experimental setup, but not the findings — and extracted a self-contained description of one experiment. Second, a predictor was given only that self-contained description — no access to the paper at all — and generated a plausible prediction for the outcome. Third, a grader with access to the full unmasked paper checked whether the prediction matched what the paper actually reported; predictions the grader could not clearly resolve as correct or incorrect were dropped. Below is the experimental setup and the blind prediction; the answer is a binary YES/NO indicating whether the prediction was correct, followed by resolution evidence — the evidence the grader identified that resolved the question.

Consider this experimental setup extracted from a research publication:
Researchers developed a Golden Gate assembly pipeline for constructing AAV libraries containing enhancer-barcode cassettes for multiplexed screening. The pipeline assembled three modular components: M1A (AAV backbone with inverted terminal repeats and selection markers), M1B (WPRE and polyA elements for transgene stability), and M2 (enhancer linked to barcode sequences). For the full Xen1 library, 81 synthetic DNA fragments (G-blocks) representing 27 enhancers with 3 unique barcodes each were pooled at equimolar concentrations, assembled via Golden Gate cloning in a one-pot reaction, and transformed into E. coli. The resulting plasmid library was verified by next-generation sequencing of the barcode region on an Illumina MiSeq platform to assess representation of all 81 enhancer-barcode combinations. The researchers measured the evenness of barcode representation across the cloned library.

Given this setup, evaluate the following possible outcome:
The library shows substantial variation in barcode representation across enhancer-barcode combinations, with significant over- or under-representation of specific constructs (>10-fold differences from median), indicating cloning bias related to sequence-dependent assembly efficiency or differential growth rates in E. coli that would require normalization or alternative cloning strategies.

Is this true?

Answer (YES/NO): NO